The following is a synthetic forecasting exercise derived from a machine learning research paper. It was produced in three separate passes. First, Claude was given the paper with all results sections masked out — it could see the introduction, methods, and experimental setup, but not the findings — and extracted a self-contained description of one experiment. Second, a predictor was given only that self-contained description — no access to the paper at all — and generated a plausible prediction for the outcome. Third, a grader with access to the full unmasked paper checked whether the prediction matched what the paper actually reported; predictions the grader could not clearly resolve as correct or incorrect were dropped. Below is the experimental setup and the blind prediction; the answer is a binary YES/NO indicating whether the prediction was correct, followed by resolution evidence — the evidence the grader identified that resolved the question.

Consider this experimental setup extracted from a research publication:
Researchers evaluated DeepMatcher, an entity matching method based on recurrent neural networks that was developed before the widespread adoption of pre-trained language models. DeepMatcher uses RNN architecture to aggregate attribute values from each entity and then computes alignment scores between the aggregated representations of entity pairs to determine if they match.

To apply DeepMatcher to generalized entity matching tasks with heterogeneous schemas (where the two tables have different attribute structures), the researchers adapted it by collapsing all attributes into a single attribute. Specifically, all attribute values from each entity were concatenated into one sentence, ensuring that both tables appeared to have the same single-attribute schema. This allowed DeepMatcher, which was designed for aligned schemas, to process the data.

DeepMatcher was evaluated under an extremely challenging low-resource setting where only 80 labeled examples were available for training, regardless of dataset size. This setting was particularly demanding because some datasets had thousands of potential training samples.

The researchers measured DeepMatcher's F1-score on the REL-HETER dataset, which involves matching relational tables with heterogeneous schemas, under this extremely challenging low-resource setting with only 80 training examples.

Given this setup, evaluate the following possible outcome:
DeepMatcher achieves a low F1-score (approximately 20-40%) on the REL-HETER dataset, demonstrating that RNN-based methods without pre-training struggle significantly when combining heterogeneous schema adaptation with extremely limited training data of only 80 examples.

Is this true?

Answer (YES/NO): YES